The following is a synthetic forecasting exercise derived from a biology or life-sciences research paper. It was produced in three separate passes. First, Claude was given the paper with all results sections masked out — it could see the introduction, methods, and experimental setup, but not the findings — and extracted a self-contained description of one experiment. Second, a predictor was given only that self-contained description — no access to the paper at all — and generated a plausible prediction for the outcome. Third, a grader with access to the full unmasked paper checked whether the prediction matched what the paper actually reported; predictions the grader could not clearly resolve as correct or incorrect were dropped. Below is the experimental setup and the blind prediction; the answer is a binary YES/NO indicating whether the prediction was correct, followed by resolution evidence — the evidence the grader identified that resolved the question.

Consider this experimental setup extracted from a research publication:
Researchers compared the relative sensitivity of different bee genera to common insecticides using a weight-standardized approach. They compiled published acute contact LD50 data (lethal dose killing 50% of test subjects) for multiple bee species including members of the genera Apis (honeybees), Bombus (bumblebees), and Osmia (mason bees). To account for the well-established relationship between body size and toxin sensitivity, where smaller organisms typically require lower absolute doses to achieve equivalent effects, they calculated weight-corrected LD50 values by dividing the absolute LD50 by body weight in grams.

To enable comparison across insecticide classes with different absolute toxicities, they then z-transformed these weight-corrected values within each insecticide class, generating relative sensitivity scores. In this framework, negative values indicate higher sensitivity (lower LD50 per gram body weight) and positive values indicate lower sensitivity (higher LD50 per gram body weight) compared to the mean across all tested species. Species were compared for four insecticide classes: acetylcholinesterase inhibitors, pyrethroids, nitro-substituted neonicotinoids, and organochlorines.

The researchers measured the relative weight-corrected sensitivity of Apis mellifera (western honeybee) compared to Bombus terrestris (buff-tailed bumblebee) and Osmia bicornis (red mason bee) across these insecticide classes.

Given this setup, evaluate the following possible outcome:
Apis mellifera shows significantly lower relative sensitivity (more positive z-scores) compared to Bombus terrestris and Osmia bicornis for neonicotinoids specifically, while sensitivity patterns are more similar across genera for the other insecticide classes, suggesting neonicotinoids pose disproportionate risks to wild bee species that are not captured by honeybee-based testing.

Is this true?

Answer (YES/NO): NO